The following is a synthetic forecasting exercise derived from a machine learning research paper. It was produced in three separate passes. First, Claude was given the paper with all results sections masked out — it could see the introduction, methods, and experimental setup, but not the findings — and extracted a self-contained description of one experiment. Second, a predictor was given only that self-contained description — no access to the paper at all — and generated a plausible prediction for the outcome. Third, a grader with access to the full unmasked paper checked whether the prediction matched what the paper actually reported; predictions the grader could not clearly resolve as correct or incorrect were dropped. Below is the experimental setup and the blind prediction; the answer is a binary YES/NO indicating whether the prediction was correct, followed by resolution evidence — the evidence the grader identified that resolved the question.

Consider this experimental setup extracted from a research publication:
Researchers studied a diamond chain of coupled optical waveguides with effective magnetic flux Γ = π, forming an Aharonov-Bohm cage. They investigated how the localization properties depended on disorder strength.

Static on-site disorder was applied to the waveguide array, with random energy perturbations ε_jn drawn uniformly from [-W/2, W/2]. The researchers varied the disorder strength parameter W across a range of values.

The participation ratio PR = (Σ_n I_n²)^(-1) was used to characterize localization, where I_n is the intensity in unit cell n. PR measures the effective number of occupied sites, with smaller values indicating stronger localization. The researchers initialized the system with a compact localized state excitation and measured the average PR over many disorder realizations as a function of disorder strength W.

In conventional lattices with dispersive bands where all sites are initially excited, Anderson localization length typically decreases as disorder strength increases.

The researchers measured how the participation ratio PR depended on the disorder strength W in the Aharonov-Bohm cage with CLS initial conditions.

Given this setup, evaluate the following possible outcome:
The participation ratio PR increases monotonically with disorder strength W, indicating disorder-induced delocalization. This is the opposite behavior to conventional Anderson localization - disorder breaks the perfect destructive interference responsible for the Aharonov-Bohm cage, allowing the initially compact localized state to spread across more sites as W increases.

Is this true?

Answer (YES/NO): NO